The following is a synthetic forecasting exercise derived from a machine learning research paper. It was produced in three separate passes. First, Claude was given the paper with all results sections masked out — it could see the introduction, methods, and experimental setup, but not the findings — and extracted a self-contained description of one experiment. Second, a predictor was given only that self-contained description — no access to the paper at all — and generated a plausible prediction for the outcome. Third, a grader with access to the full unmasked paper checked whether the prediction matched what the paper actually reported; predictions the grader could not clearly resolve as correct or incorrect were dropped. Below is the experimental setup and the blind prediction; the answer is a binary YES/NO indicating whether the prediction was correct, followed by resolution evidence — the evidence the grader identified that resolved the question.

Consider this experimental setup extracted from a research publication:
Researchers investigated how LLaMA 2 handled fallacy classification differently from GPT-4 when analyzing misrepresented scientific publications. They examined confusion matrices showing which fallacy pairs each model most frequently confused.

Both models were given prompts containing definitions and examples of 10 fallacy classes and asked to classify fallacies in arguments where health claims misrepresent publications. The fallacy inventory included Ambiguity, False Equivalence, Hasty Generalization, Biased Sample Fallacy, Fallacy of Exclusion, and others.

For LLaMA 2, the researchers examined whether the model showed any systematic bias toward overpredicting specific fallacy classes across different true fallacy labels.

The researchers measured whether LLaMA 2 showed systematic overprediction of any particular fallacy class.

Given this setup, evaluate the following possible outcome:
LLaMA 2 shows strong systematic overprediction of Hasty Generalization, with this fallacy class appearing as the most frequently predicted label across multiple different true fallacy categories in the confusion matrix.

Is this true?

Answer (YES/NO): NO